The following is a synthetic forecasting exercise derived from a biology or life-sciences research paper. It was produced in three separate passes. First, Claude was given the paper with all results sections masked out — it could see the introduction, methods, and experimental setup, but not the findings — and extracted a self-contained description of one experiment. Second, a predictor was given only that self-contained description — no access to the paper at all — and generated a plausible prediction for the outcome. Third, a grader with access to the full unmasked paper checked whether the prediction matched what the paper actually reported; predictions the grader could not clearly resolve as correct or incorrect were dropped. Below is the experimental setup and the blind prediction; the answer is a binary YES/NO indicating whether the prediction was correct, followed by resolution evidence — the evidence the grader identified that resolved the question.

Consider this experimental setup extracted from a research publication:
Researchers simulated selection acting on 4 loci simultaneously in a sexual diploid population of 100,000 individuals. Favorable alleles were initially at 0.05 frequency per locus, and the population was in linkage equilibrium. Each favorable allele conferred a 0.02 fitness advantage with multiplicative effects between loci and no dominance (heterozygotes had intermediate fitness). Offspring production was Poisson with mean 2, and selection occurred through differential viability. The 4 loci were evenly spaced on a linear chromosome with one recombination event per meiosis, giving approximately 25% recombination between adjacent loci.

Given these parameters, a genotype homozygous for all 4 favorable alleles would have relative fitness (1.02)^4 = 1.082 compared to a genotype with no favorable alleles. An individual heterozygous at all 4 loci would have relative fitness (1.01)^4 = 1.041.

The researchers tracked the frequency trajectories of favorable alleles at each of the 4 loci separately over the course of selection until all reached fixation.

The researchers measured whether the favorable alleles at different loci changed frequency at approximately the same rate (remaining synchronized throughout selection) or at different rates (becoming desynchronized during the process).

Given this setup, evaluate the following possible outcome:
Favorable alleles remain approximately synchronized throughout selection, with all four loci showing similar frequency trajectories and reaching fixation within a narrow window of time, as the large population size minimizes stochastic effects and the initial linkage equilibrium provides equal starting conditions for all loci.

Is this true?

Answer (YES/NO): YES